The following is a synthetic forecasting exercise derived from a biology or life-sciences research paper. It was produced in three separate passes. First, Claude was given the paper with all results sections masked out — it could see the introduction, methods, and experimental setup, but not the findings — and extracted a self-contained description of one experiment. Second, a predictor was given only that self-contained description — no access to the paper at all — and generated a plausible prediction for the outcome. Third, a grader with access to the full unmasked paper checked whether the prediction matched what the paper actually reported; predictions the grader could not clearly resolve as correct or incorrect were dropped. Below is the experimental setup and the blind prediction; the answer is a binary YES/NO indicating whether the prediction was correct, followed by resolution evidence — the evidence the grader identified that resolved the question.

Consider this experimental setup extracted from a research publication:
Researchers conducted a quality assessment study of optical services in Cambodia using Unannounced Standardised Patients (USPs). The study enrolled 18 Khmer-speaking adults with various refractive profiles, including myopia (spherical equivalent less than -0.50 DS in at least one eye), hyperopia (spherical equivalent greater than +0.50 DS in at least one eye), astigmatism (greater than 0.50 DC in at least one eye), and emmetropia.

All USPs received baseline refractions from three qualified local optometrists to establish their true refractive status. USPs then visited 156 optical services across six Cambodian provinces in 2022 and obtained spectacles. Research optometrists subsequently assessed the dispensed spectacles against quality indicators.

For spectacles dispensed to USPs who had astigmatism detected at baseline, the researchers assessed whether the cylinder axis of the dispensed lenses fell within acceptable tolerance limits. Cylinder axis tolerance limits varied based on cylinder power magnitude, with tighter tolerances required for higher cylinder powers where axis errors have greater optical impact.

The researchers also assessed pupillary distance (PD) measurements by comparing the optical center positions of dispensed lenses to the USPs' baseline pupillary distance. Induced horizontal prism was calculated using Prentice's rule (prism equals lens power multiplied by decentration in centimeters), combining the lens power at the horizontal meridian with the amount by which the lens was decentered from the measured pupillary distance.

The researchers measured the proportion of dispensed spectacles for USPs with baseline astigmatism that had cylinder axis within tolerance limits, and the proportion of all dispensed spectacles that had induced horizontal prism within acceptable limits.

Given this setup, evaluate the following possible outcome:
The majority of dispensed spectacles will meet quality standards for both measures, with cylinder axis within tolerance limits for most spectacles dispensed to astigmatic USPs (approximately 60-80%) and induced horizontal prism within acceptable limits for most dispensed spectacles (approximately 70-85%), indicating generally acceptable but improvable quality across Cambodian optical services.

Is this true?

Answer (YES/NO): NO